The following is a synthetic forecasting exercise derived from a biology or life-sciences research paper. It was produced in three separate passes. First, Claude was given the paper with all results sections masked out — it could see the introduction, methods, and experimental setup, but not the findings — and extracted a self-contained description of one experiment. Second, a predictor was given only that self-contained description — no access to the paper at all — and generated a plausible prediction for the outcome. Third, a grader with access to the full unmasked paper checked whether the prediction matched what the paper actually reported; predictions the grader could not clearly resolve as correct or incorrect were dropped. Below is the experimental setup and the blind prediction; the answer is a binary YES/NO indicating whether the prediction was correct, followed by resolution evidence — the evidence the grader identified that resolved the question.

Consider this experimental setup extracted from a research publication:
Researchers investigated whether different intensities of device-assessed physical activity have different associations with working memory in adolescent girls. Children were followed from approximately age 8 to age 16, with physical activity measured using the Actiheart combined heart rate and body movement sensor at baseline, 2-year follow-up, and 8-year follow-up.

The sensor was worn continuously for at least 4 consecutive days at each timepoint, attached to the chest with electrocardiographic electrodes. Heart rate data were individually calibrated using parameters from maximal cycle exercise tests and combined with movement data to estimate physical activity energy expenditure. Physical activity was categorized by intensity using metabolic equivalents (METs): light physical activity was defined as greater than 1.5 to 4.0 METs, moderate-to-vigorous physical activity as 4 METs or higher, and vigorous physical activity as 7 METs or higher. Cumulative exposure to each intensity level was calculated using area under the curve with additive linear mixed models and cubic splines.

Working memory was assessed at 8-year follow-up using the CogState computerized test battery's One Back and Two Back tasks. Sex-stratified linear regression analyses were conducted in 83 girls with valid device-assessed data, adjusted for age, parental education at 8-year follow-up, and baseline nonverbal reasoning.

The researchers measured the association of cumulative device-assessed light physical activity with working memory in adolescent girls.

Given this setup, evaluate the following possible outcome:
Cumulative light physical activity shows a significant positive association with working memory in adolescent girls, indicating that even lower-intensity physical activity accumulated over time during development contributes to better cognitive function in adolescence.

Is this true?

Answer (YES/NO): YES